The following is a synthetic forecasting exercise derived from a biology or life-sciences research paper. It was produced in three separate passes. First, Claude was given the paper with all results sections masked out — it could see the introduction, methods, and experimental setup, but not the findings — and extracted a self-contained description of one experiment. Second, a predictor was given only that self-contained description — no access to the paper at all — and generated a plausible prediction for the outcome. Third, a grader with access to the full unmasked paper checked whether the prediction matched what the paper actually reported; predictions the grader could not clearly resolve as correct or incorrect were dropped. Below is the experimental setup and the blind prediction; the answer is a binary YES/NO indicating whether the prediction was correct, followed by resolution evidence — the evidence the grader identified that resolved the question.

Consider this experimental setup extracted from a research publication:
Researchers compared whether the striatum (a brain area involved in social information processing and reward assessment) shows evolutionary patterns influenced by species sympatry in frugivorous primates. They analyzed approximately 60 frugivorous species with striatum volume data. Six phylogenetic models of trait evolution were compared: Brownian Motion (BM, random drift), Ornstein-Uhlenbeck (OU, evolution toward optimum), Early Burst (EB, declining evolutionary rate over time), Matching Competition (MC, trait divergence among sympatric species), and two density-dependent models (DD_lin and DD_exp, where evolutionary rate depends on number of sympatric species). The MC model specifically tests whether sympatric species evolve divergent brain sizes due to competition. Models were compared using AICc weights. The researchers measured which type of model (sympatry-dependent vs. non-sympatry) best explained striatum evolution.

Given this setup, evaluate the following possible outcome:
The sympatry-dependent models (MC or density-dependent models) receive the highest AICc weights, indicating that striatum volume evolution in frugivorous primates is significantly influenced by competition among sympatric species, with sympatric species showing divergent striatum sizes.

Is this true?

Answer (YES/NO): NO